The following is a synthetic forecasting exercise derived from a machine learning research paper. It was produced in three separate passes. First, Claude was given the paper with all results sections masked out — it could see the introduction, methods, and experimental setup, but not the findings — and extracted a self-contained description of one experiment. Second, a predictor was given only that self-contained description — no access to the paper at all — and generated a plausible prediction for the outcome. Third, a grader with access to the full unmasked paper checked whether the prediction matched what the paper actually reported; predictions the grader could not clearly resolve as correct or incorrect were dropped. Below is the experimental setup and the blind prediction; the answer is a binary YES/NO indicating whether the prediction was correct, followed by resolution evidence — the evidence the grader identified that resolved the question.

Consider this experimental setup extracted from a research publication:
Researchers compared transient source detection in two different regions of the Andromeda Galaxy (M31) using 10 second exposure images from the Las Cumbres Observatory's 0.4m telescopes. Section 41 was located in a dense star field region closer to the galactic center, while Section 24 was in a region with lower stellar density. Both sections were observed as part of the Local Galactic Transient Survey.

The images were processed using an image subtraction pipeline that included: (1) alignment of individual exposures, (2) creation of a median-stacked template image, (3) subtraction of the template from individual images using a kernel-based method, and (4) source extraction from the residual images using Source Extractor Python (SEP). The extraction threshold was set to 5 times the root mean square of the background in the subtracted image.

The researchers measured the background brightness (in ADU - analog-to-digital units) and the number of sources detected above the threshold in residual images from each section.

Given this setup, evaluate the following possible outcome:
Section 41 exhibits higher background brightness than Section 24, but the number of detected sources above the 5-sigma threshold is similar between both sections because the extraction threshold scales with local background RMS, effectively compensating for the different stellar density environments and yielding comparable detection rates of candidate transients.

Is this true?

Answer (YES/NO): NO